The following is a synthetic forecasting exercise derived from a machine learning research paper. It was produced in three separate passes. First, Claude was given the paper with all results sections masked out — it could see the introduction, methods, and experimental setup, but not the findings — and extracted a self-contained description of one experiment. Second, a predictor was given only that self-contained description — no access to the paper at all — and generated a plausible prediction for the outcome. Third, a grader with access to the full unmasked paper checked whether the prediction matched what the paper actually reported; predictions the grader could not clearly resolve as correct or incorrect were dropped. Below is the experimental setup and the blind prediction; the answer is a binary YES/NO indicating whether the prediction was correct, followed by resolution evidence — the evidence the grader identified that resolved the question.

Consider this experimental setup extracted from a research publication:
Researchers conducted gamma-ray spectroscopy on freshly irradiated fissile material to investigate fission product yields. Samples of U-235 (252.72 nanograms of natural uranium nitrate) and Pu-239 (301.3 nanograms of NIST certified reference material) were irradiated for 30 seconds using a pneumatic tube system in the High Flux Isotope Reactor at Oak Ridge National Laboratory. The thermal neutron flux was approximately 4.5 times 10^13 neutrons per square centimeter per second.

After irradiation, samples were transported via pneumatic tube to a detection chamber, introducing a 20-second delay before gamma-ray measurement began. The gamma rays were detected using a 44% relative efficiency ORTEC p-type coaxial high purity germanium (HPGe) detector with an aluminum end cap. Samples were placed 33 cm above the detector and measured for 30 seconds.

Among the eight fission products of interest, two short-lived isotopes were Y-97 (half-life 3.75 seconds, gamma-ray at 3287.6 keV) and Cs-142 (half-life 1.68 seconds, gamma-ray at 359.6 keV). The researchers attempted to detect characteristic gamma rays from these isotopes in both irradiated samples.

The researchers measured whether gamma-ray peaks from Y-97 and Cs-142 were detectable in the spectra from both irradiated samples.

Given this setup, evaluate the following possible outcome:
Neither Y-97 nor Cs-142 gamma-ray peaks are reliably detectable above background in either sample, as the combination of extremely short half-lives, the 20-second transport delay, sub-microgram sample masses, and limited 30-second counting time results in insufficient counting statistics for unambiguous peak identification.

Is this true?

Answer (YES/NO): YES